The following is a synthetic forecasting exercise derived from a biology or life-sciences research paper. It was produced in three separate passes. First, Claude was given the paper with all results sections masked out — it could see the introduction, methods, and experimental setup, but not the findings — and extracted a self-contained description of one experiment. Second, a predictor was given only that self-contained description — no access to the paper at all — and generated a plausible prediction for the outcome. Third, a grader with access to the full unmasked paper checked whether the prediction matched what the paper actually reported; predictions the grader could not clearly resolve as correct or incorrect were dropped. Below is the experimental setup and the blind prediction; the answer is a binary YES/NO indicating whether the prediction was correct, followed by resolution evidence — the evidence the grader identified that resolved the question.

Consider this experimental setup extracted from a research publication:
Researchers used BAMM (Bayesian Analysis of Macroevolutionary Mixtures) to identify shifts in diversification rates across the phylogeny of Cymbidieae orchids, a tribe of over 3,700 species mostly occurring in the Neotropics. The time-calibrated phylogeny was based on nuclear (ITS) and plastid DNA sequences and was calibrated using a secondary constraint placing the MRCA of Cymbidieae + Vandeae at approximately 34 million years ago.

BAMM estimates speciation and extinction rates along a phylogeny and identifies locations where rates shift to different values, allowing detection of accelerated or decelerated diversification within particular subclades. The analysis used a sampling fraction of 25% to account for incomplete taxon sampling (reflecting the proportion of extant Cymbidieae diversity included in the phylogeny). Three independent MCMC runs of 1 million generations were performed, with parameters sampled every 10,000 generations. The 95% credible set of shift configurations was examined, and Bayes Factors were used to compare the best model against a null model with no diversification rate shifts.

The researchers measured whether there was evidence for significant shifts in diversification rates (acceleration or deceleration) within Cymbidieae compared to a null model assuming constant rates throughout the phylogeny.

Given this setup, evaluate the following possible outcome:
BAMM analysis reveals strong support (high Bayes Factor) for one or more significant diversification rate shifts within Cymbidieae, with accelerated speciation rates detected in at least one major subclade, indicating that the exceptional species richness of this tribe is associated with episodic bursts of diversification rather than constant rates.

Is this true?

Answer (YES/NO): YES